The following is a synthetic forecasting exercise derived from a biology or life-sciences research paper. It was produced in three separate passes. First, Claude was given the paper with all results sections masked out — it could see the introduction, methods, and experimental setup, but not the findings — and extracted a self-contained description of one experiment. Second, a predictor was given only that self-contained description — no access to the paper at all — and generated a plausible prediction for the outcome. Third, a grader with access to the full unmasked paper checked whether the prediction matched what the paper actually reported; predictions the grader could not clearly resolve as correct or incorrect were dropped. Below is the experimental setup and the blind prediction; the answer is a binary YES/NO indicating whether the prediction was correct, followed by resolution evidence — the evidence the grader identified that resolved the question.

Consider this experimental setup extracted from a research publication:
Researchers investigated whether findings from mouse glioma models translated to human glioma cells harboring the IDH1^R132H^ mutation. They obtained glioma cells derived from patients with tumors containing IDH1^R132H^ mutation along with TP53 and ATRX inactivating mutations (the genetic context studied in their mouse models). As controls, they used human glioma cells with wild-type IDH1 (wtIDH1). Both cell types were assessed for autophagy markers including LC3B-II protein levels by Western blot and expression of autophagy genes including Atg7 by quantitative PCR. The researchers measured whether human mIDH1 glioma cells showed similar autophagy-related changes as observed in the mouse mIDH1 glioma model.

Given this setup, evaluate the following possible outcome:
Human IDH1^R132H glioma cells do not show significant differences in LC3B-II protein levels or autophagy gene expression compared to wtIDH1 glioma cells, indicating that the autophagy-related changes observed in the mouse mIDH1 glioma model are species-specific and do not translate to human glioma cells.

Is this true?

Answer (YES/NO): NO